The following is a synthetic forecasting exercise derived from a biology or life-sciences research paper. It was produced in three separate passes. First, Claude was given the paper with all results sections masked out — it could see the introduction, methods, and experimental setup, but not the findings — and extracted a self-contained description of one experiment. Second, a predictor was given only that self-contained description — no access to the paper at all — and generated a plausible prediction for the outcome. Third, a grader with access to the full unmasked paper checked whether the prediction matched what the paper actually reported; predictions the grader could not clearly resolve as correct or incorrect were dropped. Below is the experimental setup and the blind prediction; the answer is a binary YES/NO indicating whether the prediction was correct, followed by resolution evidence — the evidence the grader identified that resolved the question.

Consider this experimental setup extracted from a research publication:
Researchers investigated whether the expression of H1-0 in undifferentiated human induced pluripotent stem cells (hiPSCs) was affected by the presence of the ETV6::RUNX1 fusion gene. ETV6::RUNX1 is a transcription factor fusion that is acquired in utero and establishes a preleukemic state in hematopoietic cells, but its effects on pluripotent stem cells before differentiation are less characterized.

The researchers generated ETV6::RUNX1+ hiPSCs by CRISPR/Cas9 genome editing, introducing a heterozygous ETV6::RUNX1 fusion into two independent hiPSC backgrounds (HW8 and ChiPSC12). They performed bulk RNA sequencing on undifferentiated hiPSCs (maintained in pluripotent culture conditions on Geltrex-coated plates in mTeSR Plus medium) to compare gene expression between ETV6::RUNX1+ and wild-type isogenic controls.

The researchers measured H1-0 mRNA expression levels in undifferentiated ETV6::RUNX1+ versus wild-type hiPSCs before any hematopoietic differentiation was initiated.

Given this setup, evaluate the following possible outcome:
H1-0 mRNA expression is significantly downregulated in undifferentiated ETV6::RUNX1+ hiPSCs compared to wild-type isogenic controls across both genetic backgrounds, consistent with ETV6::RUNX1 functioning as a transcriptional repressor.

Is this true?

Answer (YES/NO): NO